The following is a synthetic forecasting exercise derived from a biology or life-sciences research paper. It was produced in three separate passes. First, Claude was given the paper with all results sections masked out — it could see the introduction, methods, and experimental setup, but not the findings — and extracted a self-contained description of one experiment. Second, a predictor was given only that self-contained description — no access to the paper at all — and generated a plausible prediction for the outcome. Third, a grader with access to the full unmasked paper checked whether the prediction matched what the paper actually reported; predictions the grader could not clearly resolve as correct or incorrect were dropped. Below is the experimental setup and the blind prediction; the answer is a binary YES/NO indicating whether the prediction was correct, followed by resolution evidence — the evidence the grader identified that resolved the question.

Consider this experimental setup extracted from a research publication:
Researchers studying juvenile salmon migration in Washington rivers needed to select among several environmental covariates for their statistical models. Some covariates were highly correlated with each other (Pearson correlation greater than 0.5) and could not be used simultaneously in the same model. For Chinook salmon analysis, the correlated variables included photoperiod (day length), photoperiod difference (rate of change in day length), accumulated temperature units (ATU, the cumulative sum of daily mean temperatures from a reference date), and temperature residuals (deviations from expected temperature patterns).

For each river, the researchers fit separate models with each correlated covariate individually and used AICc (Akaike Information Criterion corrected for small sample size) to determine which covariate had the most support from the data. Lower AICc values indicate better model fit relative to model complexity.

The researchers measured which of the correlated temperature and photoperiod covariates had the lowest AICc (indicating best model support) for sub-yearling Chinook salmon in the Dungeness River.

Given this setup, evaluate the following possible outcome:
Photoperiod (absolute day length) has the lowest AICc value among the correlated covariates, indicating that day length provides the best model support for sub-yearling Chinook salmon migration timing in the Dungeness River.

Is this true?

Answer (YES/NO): NO